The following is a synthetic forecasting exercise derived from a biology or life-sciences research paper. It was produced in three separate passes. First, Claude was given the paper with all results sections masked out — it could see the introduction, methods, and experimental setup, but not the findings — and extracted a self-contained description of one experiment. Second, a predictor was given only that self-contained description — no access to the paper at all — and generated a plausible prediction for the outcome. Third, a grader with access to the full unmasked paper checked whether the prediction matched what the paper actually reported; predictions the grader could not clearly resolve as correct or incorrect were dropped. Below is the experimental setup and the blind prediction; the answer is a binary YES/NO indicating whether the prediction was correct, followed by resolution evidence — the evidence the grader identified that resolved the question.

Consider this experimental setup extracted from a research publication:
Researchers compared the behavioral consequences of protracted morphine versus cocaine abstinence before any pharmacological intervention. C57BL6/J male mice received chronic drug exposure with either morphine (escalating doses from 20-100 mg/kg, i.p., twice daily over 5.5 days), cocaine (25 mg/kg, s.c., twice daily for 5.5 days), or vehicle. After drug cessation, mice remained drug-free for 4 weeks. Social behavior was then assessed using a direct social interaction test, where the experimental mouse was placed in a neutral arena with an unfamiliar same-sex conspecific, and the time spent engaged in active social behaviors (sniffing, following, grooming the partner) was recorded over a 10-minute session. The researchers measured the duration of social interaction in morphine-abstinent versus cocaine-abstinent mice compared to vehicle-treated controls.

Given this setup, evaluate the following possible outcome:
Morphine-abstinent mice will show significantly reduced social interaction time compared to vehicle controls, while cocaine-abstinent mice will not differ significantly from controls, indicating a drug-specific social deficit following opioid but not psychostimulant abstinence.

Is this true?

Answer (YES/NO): YES